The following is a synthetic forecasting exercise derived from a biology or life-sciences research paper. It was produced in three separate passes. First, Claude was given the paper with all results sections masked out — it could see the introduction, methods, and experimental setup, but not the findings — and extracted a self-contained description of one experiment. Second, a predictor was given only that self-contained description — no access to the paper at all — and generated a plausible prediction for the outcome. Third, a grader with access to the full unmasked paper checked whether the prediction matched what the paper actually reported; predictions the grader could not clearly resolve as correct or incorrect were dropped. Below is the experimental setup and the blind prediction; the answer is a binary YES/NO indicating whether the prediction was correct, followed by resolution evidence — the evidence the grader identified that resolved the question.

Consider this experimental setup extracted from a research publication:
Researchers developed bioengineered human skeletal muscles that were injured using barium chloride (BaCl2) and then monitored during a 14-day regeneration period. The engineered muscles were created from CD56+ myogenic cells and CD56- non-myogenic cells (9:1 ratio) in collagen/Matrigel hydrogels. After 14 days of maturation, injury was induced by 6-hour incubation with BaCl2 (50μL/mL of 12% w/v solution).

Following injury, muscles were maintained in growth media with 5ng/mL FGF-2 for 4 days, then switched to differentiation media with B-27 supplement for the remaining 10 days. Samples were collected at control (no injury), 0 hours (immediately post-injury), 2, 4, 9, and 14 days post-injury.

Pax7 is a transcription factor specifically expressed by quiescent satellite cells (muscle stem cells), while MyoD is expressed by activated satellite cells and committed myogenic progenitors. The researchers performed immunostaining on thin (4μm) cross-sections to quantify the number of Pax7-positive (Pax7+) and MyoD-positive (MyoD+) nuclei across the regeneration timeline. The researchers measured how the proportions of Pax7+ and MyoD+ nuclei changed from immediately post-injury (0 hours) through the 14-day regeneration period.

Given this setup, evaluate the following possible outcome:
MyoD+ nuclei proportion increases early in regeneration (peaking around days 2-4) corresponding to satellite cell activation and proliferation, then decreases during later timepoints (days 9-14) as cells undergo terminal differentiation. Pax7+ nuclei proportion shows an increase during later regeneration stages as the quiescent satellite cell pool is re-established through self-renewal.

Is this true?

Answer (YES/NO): NO